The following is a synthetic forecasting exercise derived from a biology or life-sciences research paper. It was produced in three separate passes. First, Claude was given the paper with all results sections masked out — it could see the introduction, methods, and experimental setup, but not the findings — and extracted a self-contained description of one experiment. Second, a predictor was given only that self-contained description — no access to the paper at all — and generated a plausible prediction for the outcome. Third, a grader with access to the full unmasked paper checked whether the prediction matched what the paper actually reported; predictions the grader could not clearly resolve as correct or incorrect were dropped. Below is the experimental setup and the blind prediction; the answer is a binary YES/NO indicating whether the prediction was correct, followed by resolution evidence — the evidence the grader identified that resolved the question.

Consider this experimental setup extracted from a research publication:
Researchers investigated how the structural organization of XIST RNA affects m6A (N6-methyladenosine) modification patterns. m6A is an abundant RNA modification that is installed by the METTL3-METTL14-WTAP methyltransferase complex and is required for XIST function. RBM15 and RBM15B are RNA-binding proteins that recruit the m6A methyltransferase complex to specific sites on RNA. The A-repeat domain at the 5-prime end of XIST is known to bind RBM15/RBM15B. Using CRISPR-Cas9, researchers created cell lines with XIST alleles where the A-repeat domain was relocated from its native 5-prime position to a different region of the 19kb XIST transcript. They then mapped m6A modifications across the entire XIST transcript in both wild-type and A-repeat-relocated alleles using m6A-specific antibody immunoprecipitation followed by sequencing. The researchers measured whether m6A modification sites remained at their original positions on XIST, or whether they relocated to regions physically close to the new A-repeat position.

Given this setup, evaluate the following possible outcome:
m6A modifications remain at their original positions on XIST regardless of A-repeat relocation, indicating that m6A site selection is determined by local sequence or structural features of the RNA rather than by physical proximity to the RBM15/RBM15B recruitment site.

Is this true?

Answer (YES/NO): NO